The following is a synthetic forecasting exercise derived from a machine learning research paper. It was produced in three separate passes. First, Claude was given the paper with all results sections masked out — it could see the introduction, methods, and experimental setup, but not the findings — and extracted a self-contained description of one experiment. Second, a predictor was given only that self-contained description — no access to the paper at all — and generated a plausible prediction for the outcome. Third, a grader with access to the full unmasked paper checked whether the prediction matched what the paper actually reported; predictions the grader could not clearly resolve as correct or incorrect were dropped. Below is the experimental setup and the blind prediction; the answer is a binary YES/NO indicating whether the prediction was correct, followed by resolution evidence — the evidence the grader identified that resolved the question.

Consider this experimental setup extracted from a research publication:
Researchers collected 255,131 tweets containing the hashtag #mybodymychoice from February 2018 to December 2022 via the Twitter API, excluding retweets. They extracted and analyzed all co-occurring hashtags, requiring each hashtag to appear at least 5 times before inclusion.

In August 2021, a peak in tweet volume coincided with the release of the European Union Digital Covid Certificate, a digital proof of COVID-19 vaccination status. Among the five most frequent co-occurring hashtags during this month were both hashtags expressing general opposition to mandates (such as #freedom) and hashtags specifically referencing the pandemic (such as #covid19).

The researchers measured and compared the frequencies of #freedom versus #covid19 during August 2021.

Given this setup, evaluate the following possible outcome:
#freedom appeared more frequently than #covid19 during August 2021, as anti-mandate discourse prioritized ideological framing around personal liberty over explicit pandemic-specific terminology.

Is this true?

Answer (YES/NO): YES